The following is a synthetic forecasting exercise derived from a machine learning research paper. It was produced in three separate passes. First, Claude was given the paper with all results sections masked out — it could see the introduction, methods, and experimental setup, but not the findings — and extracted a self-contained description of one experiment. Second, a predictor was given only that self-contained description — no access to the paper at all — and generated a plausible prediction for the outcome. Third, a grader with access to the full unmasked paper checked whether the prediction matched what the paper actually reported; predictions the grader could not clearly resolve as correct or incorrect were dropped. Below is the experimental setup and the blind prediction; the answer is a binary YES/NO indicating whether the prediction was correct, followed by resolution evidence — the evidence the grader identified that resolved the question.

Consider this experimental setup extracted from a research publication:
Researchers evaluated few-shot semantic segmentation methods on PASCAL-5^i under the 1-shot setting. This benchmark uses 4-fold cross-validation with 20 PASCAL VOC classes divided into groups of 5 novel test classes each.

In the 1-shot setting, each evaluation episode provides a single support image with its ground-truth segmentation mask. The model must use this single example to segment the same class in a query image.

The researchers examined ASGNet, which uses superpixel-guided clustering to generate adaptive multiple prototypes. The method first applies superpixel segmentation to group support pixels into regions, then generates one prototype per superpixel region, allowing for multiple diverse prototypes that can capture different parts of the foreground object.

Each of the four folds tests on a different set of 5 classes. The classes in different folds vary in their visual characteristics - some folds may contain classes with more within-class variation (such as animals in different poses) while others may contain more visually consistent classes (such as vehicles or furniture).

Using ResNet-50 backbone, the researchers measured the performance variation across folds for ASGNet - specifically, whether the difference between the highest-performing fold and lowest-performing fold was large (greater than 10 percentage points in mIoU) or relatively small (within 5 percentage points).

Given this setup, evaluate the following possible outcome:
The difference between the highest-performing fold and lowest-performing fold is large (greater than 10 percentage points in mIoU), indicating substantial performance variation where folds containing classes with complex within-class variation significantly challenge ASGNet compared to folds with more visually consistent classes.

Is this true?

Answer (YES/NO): YES